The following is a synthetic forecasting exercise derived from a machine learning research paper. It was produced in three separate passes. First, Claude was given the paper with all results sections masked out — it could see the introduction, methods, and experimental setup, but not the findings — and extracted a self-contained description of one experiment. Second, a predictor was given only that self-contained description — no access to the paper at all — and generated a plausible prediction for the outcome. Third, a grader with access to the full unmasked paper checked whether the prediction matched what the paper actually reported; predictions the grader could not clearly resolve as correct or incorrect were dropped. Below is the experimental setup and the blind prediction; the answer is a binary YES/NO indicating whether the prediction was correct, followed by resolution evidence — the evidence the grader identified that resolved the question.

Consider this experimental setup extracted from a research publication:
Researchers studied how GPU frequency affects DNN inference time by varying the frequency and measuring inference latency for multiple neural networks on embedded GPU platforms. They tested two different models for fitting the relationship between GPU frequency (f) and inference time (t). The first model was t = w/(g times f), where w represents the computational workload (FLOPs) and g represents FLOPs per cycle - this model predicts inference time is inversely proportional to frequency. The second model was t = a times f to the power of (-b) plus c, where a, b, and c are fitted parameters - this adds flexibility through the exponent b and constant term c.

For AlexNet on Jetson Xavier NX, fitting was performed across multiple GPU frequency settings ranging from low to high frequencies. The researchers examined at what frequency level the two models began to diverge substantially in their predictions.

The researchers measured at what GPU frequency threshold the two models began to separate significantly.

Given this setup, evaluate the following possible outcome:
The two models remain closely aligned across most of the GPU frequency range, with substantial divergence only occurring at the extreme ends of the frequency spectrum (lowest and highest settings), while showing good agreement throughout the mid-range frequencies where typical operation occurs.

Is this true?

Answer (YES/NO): NO